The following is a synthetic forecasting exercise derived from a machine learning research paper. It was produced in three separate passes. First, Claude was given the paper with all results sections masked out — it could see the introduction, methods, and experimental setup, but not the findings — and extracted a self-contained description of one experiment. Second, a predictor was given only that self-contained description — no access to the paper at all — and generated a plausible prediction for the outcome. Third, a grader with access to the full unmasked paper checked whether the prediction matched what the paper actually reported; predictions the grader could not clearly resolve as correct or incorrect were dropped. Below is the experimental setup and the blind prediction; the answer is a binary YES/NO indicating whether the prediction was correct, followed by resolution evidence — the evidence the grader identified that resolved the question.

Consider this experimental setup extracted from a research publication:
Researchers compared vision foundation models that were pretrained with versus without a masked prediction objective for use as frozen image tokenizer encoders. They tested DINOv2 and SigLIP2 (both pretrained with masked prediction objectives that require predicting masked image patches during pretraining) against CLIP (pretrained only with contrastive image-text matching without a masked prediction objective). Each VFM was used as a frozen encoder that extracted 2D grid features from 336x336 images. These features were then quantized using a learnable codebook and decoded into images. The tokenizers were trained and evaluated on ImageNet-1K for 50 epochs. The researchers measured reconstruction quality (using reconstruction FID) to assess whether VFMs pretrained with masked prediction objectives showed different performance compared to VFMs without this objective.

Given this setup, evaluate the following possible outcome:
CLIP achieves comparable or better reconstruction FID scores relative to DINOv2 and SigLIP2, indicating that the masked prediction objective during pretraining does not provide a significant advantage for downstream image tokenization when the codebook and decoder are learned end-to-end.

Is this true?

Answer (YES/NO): NO